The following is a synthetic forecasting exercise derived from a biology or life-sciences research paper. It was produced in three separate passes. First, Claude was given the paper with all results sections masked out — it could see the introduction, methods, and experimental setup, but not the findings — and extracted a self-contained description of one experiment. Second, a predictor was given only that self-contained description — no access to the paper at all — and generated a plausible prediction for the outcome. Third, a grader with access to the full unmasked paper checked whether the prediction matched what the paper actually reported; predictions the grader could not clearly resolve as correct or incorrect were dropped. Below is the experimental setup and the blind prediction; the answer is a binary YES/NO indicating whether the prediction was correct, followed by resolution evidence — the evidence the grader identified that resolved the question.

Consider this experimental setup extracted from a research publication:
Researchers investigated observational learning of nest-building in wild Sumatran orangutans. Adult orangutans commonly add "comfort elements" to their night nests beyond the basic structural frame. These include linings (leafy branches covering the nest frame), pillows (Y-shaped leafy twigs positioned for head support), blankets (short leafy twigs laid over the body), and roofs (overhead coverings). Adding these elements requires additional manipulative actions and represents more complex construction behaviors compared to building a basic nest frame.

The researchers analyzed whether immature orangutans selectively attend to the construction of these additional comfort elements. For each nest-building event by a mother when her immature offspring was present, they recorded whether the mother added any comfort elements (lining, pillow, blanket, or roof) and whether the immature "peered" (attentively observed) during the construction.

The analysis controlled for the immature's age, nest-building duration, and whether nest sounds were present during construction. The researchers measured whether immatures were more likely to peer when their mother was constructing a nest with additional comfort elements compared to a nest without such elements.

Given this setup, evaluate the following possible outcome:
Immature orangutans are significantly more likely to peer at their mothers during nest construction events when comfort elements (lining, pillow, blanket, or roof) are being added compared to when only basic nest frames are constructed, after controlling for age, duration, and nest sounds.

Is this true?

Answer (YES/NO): YES